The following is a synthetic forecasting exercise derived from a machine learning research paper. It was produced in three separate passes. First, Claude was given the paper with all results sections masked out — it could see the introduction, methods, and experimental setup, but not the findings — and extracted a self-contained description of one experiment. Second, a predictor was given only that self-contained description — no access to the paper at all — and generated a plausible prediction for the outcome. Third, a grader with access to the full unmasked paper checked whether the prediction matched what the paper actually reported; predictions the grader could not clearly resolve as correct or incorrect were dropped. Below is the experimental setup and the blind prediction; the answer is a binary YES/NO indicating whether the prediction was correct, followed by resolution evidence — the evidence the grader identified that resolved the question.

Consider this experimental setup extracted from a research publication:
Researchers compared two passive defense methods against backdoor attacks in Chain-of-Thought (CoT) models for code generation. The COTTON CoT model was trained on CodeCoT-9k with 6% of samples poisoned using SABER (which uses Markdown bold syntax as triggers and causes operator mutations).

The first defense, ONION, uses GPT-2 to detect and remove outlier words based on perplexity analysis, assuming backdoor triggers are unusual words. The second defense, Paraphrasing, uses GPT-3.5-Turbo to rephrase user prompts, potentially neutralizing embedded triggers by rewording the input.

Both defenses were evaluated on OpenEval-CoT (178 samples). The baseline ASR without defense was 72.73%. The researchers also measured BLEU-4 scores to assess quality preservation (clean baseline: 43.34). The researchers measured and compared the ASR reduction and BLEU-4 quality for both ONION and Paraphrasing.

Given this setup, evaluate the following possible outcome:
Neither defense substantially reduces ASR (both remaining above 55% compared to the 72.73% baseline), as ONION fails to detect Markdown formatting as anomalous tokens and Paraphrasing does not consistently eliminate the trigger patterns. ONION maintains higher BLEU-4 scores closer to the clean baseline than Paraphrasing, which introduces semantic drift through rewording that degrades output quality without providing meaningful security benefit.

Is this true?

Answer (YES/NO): NO